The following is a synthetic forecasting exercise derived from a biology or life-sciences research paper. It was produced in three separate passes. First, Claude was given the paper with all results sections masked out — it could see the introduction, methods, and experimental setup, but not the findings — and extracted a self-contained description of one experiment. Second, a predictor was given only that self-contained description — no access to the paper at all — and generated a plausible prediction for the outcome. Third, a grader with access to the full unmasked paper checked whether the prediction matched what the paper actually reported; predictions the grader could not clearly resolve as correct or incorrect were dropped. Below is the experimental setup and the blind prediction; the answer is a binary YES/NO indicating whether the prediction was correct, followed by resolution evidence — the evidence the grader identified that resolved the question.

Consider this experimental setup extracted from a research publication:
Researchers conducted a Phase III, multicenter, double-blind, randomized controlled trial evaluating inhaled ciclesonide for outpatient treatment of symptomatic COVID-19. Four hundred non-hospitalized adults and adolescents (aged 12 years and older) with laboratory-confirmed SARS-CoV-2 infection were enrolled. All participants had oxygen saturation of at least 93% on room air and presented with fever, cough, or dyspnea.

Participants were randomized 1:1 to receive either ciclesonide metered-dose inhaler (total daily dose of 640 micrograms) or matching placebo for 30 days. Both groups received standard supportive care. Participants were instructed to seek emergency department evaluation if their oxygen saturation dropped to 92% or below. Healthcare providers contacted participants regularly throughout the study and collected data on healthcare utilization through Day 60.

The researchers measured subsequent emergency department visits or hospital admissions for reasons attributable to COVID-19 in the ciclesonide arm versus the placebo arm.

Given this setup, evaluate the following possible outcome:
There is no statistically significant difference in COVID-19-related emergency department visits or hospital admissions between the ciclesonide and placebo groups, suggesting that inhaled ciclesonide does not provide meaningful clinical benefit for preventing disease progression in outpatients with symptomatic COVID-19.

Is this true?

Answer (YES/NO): NO